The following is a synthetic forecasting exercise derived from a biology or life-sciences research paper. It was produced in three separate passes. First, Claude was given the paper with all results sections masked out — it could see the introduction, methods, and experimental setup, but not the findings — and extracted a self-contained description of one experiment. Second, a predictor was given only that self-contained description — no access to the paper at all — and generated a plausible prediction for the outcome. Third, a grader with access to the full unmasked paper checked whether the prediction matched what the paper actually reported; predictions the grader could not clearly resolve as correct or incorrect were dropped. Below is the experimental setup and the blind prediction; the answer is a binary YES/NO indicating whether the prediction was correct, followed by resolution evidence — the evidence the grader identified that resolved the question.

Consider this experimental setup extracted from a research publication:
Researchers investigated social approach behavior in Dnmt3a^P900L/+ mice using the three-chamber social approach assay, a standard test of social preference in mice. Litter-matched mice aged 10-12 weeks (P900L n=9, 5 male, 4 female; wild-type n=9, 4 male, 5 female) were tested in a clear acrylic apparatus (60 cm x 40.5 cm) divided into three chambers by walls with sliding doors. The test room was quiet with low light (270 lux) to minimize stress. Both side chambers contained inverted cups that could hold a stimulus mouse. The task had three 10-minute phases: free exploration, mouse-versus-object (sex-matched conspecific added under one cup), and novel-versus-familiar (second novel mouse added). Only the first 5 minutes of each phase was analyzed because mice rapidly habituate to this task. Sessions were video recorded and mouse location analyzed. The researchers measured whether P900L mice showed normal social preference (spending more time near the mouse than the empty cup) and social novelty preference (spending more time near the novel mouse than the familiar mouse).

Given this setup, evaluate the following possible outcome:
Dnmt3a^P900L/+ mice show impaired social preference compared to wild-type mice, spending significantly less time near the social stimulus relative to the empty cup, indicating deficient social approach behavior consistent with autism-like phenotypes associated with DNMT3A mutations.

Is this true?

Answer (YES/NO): NO